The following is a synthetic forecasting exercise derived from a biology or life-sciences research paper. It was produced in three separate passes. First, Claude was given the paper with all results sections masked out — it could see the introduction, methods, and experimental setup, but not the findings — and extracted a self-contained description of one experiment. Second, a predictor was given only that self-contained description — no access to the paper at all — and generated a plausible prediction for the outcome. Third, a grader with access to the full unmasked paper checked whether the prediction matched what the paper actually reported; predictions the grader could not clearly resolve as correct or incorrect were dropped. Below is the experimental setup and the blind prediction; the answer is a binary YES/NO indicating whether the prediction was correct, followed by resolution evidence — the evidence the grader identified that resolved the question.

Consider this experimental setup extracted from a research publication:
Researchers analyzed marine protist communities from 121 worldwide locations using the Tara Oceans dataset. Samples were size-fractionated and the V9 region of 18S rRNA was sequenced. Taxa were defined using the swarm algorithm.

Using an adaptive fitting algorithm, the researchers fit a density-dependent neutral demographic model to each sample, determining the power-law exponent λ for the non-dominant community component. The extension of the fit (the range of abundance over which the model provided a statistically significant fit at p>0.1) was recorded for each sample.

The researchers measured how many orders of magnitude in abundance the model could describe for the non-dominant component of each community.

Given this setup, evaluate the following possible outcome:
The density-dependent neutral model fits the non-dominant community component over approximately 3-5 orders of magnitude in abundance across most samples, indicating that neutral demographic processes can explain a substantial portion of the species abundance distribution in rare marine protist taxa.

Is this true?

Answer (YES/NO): YES